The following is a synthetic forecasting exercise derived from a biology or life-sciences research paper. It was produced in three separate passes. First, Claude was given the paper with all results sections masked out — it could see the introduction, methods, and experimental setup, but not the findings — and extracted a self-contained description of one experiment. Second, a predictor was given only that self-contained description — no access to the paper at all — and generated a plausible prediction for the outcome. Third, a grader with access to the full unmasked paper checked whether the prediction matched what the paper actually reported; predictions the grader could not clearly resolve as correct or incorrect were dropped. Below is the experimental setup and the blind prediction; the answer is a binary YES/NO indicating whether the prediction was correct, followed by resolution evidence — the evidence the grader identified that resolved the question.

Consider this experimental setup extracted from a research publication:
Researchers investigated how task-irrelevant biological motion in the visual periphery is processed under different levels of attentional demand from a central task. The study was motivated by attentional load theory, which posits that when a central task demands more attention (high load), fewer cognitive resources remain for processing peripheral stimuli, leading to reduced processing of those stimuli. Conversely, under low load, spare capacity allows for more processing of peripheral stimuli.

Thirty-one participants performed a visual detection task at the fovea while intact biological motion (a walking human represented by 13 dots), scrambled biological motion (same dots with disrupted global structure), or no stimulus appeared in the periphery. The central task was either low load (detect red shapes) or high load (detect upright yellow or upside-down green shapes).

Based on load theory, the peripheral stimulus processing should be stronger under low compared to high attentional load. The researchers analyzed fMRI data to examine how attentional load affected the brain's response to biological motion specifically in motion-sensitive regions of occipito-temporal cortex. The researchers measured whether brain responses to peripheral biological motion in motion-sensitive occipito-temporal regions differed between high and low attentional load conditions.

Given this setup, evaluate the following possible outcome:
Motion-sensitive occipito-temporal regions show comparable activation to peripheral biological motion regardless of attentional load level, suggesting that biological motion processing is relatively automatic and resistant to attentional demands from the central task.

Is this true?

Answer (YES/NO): NO